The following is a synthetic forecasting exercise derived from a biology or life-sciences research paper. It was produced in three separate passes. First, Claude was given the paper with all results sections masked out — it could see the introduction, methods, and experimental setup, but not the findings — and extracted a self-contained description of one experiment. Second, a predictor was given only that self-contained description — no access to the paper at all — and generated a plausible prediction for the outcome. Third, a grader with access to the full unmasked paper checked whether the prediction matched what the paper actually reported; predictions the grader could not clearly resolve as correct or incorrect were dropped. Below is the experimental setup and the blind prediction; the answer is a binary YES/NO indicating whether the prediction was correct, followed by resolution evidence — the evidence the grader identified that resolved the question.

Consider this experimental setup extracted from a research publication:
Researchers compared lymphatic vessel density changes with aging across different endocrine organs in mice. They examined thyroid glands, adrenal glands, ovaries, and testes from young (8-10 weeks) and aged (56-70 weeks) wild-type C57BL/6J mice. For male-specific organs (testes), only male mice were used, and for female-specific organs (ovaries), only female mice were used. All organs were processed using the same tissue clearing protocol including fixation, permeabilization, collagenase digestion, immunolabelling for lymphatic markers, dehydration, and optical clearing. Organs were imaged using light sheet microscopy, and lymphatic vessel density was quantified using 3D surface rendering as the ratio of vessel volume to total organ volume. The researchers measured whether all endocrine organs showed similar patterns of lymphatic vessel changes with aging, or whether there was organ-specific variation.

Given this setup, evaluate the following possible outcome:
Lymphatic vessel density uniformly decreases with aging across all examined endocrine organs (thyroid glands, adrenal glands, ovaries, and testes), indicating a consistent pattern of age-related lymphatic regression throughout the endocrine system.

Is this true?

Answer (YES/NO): NO